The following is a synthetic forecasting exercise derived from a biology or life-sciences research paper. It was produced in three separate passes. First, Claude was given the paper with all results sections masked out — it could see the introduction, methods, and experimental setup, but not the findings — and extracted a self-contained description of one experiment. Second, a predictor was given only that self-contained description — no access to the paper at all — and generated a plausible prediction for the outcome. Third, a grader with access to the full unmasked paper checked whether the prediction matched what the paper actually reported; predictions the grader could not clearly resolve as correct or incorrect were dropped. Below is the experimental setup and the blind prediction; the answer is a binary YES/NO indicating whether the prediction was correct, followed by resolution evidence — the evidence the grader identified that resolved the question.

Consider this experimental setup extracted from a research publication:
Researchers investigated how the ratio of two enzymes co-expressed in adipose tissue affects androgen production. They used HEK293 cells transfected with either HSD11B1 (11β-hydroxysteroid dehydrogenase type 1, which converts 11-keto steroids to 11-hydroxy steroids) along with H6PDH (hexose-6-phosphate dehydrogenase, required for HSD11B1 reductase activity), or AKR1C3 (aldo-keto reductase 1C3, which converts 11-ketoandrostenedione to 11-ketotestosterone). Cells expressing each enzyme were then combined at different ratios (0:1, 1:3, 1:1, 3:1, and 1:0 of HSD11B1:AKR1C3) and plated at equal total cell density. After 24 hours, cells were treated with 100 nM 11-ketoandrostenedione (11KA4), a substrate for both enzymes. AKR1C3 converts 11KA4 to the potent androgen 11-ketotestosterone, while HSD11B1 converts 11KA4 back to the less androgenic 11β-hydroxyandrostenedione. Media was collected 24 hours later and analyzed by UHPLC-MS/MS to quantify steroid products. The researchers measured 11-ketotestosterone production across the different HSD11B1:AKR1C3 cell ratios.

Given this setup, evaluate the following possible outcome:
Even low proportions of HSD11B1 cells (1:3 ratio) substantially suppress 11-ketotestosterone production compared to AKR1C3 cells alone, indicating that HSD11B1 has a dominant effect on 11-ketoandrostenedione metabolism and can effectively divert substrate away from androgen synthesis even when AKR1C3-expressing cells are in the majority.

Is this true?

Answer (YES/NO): YES